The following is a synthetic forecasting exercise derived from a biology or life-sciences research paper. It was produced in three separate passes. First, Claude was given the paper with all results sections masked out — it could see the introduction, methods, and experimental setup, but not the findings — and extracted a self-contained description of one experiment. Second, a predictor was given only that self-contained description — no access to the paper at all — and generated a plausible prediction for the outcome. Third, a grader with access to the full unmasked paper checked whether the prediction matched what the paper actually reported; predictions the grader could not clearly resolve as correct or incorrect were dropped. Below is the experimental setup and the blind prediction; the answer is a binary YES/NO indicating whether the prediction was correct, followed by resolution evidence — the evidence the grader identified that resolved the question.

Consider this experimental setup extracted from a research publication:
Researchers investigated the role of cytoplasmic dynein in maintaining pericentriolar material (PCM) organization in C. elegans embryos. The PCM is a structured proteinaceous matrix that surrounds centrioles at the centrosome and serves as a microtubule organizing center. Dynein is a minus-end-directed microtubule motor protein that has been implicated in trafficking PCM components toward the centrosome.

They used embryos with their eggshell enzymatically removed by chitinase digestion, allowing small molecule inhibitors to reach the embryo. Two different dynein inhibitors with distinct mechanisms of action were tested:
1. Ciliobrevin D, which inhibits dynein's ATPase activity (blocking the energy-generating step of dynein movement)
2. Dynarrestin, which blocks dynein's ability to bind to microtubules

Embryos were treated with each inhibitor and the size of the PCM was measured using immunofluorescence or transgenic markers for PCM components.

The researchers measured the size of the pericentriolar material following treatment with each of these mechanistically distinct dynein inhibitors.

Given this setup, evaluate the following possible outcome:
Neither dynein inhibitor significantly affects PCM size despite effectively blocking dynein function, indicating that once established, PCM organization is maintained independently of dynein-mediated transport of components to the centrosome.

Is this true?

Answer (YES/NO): NO